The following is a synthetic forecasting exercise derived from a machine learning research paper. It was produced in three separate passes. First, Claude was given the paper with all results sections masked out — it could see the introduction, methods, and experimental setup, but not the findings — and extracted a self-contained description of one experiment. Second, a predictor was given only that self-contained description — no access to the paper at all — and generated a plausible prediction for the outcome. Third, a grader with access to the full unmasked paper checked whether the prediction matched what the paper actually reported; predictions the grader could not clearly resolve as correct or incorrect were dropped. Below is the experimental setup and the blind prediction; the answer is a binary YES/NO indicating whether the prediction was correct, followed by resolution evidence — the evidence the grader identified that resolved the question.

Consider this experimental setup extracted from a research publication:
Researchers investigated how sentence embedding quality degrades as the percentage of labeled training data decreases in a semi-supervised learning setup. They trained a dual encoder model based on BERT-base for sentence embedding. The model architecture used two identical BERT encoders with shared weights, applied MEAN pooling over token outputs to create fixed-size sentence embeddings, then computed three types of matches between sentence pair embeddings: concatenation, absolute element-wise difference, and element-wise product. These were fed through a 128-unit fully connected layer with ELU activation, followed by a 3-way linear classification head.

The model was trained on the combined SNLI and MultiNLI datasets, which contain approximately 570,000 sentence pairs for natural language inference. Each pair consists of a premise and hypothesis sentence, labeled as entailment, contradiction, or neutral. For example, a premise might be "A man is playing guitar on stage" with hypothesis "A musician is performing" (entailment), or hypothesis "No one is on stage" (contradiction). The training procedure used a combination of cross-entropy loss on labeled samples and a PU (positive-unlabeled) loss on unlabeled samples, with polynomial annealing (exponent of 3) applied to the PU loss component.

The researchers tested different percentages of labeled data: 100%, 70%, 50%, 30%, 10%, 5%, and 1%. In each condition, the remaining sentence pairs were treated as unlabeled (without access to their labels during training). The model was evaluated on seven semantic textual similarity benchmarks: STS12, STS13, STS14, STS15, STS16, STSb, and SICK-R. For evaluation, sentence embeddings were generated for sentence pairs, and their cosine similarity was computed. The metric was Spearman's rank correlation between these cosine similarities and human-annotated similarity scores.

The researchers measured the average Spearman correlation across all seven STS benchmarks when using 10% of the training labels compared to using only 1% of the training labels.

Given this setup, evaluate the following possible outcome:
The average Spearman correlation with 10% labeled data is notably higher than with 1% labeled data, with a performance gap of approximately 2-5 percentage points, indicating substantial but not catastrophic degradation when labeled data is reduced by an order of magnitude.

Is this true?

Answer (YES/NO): NO